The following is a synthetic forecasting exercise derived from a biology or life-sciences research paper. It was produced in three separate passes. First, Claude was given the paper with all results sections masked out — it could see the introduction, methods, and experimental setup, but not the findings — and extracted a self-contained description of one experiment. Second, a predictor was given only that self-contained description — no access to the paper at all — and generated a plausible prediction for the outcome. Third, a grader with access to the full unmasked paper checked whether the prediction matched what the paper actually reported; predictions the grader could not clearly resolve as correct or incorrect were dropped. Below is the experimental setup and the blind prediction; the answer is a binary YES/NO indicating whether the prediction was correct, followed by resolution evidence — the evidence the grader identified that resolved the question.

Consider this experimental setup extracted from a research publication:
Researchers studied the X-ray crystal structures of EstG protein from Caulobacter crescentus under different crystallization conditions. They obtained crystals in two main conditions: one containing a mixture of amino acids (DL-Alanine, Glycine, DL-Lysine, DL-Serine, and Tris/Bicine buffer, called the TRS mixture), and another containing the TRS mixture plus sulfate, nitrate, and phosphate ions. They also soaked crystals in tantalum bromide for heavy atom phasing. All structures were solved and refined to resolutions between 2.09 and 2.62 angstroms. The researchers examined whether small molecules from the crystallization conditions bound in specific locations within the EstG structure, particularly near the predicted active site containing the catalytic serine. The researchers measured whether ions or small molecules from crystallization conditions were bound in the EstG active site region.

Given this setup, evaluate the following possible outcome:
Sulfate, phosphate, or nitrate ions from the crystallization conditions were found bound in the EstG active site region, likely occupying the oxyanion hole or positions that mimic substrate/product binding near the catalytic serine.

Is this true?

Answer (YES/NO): YES